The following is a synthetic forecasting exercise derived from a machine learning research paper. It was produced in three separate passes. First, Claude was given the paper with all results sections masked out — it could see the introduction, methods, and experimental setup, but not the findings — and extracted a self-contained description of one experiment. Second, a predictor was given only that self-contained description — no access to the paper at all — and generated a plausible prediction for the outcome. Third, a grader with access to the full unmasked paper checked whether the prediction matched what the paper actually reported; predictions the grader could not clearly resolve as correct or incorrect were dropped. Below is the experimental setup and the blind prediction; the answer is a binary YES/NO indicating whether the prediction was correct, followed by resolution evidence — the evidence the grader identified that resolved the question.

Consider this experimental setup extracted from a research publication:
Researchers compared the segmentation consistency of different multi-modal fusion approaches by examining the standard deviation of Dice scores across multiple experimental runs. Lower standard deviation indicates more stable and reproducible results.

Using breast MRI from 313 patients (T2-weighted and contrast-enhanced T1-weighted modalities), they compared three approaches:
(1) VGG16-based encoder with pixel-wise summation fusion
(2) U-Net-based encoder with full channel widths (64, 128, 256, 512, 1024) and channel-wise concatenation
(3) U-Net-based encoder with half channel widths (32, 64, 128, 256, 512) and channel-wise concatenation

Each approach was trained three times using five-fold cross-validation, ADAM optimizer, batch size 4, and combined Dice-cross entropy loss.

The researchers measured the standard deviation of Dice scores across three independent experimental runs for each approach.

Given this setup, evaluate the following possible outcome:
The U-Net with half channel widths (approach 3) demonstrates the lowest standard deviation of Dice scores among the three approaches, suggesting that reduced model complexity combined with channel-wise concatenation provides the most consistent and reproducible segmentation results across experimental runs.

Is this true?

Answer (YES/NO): YES